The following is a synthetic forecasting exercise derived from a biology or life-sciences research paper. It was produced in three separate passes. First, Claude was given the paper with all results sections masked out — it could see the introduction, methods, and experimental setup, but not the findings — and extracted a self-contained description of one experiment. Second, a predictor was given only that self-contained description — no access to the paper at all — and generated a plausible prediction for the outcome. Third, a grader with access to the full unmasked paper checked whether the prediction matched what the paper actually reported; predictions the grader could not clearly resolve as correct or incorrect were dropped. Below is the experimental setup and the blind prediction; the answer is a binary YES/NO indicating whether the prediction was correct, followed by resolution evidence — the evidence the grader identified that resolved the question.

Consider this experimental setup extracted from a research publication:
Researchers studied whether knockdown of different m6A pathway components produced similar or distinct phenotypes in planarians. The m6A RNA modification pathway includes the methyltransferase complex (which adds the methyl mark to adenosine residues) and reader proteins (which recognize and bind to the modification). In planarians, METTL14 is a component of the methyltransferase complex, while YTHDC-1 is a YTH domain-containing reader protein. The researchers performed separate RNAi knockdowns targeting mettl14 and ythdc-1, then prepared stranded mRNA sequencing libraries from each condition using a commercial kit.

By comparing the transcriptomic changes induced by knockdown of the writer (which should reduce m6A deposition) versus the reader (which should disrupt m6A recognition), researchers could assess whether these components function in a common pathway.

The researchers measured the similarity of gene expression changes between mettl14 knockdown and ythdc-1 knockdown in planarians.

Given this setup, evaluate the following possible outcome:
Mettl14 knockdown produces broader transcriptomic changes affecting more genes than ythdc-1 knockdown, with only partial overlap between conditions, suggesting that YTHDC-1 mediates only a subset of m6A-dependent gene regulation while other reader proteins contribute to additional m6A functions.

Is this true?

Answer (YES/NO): NO